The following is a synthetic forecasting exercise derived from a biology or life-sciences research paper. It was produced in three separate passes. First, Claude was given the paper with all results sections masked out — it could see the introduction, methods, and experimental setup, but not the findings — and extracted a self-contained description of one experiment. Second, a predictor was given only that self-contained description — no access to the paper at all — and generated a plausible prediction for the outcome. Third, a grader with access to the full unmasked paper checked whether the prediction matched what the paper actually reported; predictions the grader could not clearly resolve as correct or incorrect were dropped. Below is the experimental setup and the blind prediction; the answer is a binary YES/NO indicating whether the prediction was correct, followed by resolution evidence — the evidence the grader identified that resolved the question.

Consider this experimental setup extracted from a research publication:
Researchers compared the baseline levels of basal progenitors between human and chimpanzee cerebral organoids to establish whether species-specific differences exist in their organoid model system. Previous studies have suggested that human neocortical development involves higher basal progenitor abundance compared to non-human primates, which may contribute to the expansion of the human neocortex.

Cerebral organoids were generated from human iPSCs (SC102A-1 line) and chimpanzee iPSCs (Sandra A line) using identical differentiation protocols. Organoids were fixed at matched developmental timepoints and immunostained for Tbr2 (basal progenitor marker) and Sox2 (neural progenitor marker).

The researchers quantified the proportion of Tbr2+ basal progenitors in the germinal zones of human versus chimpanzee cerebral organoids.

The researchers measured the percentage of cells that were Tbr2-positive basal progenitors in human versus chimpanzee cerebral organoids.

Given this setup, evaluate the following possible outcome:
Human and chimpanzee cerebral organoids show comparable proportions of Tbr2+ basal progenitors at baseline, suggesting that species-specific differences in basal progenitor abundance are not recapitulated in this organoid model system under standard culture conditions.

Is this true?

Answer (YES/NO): NO